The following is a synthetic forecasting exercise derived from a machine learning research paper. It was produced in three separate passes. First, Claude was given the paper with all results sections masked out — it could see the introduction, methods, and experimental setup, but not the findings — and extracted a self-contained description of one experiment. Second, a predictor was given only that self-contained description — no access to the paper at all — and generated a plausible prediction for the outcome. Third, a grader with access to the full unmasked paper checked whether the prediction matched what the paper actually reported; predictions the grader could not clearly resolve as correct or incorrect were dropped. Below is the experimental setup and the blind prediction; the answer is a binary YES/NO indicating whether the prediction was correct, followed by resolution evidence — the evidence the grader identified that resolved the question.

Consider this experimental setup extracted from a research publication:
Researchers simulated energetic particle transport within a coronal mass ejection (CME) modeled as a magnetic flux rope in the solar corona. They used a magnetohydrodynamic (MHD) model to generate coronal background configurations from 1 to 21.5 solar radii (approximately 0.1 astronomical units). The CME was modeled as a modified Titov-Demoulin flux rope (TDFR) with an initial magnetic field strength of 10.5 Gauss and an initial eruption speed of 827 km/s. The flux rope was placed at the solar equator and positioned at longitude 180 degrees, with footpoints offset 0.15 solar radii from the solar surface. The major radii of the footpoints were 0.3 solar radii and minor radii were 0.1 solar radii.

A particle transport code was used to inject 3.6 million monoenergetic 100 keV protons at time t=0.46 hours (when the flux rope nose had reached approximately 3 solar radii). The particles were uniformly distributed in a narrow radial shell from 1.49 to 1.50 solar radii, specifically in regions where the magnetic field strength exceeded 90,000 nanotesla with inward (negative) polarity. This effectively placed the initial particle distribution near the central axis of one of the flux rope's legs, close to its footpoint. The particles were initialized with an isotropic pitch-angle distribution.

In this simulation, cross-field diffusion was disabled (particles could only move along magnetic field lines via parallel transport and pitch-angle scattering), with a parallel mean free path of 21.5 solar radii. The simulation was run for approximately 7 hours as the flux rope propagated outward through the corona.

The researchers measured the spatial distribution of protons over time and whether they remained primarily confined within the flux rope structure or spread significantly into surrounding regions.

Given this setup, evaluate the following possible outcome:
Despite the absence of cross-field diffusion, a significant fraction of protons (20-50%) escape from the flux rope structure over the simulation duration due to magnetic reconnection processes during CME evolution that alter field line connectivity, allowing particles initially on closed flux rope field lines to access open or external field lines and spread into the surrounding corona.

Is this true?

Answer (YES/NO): NO